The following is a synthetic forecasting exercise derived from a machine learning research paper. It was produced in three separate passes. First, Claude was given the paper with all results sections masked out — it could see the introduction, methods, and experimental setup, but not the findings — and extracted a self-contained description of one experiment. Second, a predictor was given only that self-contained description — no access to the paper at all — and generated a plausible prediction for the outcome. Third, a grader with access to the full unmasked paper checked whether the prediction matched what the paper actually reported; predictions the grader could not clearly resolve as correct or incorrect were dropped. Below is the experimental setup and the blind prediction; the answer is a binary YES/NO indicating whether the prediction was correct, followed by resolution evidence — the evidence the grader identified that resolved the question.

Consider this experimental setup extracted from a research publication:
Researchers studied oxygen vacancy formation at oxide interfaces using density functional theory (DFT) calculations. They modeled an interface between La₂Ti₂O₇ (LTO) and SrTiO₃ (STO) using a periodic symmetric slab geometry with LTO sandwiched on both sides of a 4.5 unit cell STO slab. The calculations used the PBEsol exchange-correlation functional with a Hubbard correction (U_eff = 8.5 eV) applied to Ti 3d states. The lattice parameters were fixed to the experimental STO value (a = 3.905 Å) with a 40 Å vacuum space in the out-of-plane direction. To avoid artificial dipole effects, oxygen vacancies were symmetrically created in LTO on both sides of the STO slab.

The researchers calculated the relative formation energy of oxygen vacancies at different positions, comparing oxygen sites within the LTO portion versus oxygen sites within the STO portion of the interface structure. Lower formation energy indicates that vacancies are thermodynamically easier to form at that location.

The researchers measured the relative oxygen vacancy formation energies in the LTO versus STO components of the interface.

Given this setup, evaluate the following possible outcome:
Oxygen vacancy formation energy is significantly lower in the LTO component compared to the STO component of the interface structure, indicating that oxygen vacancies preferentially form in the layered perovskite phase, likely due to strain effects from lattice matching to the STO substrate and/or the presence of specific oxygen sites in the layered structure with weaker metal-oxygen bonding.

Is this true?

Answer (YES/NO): YES